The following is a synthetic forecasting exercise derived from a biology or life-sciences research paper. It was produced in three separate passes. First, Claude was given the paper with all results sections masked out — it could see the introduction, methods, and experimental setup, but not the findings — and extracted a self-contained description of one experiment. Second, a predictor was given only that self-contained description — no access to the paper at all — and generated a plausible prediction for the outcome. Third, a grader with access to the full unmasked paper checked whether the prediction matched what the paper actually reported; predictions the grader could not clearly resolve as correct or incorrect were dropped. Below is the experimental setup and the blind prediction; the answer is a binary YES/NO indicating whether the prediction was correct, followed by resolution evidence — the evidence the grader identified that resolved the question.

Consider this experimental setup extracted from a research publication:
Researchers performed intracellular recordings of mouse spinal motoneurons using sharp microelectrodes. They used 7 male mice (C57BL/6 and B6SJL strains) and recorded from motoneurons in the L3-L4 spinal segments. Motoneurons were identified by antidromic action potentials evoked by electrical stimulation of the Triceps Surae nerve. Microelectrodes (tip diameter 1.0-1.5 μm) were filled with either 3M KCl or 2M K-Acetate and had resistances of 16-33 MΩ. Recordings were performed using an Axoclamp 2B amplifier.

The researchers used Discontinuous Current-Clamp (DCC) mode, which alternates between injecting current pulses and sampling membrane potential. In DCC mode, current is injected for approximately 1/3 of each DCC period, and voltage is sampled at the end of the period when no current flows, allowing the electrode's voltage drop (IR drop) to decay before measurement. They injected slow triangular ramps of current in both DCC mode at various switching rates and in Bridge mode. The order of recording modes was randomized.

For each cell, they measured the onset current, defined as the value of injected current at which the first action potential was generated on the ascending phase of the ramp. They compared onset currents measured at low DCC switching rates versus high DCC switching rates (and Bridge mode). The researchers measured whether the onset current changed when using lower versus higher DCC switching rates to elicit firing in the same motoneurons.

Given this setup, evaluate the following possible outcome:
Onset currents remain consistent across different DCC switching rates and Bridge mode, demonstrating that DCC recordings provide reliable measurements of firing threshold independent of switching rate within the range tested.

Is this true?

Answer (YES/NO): NO